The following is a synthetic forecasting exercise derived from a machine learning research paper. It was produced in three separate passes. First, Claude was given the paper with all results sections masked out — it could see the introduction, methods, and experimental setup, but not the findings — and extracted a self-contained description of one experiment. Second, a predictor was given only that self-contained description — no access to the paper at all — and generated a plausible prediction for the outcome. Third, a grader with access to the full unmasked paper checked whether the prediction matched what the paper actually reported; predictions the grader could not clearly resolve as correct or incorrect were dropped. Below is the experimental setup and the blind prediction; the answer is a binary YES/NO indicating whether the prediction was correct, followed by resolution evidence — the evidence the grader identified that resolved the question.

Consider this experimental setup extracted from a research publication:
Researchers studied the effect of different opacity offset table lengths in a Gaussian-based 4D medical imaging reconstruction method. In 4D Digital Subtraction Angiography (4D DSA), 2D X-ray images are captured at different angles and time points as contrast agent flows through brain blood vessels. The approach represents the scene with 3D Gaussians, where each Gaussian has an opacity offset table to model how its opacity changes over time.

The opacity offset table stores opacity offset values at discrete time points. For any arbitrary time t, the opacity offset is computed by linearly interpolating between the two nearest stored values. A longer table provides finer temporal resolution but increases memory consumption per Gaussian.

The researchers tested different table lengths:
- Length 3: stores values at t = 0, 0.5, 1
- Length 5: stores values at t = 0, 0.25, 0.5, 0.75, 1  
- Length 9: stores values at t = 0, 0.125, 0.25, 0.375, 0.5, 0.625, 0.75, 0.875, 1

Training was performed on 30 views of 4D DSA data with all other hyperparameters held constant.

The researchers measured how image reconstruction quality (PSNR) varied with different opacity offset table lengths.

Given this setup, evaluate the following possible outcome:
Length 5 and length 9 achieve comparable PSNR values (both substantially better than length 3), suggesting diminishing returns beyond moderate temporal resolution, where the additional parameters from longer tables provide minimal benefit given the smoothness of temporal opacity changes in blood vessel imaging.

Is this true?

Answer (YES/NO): NO